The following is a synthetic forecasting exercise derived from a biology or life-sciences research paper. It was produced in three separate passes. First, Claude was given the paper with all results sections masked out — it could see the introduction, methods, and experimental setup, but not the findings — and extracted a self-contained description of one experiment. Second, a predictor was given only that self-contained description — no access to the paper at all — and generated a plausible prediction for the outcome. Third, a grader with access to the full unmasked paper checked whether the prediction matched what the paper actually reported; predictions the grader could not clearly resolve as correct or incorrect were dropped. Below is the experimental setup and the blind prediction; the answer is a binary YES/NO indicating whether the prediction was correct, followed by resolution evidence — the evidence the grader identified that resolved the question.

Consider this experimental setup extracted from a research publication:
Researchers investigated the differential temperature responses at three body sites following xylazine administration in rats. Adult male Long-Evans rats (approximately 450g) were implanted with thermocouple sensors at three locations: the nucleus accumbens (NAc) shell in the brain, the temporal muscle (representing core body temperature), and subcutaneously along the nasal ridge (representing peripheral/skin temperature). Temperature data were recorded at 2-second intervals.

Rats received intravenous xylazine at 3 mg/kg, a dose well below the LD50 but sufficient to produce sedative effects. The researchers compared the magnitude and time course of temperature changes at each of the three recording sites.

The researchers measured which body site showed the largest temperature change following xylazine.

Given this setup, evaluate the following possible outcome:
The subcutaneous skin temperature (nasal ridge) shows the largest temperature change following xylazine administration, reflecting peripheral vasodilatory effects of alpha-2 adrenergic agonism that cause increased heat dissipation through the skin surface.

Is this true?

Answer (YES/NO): NO